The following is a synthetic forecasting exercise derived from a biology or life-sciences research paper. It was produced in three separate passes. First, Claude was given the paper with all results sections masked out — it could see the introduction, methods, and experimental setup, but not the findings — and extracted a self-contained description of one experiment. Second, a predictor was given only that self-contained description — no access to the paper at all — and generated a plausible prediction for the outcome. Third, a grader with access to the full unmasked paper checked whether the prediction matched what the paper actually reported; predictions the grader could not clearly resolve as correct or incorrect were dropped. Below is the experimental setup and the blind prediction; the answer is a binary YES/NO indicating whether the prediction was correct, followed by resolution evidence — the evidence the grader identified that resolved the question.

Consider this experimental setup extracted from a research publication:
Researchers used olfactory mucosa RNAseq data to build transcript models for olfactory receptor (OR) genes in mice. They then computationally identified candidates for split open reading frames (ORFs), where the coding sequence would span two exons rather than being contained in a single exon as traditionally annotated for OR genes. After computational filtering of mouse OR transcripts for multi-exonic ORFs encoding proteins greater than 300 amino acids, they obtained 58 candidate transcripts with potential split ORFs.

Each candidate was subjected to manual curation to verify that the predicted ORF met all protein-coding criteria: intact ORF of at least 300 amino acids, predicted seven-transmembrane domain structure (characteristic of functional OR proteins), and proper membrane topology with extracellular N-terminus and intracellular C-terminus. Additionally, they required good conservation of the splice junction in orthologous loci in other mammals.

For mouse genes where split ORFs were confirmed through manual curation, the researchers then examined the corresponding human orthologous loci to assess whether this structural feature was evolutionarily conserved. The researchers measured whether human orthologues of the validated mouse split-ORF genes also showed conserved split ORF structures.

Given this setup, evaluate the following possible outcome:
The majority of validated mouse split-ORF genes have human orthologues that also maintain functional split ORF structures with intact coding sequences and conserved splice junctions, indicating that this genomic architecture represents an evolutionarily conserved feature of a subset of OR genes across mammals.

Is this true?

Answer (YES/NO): NO